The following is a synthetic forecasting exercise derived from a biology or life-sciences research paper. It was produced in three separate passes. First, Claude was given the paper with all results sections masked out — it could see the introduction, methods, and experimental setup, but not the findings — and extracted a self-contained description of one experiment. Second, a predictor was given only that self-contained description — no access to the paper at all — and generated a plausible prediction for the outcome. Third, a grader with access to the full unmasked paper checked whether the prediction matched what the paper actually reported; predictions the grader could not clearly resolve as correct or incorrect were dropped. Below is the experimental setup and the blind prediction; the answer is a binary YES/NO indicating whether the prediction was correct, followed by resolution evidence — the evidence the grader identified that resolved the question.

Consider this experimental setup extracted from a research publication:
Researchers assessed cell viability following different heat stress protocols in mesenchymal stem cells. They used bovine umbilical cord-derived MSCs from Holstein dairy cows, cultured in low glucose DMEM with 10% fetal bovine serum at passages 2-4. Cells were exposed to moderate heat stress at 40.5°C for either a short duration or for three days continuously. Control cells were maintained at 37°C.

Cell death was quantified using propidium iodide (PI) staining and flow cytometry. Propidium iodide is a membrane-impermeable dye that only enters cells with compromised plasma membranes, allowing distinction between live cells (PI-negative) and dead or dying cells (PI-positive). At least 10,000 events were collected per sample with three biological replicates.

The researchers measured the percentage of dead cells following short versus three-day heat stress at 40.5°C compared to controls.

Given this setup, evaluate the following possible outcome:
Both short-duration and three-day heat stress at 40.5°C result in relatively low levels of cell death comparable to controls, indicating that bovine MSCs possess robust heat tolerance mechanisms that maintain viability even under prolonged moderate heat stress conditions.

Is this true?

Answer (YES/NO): YES